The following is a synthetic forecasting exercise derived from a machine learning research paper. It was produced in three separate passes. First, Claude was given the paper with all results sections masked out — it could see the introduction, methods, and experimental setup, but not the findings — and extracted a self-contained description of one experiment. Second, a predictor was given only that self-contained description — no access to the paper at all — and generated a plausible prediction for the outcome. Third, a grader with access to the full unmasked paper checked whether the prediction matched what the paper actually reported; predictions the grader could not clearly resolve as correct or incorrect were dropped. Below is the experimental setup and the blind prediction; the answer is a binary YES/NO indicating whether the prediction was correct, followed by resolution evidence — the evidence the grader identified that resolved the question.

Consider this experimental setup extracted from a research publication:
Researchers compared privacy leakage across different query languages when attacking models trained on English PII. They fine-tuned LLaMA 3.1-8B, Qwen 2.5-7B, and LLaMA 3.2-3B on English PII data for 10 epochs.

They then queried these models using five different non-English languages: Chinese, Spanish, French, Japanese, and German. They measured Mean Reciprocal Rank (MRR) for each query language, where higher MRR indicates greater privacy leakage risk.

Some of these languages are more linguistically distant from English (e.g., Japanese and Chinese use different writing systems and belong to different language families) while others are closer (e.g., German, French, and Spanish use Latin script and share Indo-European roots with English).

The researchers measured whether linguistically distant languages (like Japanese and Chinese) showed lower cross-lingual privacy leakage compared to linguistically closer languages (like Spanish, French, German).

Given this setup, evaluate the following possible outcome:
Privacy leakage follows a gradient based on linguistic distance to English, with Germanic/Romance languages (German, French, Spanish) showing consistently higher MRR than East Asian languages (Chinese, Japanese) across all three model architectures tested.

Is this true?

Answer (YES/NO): NO